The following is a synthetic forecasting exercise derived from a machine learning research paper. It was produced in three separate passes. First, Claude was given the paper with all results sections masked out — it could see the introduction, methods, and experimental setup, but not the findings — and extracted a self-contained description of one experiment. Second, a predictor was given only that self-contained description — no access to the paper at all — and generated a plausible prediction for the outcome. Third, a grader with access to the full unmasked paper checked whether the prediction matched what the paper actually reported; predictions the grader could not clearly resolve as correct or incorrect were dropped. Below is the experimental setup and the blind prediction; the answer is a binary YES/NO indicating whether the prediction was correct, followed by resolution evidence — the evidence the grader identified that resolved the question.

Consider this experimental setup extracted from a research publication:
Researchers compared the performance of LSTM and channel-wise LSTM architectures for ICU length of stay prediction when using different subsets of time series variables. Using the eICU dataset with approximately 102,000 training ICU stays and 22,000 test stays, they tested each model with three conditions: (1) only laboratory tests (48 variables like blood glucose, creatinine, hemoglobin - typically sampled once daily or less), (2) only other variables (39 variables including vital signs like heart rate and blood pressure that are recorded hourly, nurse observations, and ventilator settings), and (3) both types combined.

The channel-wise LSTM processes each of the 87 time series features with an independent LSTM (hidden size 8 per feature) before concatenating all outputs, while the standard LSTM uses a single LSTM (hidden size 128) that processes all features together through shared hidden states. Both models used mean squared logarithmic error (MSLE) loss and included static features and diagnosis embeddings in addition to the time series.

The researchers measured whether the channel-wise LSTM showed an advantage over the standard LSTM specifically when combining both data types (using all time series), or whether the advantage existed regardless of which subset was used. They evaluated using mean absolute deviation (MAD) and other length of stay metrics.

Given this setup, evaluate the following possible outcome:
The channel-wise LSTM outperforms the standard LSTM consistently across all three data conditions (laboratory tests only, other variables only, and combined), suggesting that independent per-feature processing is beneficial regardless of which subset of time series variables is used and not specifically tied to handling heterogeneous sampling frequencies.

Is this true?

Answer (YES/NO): NO